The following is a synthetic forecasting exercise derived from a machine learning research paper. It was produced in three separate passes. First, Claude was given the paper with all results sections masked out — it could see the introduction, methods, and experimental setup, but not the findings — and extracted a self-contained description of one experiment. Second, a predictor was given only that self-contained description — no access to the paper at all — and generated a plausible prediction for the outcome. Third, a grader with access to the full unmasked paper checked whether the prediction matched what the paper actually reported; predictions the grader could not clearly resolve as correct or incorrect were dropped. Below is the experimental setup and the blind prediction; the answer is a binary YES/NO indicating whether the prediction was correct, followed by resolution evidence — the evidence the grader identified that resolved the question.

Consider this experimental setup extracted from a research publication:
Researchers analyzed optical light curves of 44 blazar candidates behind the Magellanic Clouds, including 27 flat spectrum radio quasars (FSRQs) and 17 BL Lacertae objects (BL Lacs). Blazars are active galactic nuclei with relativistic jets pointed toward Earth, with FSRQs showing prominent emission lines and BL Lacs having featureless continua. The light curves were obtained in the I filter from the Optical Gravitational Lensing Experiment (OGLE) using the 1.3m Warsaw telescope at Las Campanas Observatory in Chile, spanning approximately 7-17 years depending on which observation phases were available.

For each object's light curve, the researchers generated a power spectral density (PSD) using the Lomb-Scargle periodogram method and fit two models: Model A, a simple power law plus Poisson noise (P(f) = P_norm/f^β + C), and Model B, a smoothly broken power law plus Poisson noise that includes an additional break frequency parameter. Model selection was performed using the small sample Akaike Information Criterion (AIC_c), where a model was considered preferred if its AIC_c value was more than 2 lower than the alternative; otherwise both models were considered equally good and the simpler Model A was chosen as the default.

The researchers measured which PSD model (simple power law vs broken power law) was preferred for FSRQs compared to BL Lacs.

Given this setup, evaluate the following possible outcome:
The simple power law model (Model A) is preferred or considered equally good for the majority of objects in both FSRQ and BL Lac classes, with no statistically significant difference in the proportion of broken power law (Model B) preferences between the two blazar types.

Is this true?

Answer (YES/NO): NO